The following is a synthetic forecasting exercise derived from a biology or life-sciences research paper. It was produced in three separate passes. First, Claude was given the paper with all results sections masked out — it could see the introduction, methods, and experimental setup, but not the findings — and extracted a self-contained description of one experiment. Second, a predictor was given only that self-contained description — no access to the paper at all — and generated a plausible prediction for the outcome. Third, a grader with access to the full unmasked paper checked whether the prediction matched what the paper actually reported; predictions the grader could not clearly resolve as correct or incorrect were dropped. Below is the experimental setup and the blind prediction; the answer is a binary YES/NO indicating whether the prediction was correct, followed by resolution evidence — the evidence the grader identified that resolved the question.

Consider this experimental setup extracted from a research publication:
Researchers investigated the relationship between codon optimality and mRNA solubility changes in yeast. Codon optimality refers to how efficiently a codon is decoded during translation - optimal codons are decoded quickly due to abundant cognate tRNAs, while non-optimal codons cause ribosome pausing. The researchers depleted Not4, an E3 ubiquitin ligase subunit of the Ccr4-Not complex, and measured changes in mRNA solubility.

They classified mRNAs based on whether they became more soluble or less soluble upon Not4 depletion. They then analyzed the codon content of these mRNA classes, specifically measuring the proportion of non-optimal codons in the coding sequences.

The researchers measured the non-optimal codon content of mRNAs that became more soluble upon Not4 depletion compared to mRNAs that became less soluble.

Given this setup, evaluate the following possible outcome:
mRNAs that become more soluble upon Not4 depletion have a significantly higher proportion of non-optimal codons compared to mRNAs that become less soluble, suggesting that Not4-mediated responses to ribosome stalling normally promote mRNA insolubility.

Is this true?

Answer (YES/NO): NO